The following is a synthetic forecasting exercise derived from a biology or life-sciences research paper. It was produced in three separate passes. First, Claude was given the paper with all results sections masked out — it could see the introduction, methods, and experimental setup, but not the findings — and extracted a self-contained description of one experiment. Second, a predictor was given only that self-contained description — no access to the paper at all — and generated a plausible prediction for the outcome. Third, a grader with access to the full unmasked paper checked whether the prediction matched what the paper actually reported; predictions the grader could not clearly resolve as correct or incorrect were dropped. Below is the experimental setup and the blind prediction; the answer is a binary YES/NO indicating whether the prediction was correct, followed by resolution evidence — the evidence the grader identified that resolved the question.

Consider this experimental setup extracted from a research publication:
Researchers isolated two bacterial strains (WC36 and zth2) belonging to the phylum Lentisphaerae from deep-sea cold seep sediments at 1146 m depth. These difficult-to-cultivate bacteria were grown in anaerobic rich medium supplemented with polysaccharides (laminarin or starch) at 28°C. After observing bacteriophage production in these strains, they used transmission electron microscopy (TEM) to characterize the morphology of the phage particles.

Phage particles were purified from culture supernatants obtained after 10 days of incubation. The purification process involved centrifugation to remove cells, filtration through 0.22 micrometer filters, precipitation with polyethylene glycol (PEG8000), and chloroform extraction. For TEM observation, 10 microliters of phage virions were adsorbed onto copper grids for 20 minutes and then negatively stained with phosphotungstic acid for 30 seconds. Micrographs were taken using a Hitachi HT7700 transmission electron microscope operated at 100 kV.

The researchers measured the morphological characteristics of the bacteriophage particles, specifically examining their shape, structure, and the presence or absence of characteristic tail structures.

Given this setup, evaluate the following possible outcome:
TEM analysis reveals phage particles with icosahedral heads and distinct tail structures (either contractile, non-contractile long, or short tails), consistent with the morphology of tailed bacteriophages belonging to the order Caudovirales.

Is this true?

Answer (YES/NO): NO